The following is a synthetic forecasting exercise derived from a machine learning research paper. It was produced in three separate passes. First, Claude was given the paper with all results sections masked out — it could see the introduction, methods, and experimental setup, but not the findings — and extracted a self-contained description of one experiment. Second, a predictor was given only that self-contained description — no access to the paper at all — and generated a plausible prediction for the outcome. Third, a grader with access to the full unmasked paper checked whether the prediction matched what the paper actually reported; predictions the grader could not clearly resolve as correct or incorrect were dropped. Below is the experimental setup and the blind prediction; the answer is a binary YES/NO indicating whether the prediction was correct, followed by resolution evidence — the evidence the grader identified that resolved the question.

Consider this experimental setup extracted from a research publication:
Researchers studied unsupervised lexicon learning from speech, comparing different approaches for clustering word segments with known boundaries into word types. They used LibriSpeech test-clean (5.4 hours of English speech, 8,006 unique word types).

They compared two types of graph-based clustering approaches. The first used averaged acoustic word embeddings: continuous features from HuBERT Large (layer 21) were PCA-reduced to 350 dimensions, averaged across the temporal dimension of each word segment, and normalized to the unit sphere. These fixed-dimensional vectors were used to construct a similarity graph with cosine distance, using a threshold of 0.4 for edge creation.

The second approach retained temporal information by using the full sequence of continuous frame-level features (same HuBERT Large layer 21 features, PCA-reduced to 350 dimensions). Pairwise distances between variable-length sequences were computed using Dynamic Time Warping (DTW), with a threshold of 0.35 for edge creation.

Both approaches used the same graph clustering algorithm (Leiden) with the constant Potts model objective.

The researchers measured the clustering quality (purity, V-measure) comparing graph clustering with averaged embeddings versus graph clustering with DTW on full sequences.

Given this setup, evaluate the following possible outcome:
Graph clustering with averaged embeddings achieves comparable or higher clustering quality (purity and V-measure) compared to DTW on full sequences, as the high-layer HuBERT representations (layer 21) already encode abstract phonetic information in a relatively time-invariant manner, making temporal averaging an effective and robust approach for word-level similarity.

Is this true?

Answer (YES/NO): YES